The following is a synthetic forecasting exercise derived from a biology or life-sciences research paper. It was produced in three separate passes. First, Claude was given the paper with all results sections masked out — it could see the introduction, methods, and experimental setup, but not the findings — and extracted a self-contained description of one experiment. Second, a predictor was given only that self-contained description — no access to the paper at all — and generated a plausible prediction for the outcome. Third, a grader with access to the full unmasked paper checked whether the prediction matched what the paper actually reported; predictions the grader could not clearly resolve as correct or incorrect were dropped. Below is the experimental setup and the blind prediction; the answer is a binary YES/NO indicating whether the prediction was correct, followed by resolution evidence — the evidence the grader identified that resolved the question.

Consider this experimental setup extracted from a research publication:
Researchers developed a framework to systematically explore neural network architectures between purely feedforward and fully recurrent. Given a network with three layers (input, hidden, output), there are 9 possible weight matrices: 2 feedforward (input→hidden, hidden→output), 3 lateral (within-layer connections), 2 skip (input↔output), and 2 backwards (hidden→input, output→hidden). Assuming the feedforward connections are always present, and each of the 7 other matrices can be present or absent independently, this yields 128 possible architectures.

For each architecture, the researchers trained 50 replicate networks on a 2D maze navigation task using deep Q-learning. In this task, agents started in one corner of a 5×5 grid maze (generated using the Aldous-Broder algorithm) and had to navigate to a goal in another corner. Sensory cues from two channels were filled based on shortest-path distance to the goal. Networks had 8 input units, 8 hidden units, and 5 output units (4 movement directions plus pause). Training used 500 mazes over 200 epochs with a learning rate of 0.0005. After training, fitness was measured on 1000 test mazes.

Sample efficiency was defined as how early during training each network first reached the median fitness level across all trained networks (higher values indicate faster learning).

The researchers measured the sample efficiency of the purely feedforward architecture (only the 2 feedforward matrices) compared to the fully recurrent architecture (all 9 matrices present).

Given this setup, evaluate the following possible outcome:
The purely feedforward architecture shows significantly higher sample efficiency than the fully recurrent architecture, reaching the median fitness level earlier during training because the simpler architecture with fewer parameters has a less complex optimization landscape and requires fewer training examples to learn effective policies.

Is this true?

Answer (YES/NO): NO